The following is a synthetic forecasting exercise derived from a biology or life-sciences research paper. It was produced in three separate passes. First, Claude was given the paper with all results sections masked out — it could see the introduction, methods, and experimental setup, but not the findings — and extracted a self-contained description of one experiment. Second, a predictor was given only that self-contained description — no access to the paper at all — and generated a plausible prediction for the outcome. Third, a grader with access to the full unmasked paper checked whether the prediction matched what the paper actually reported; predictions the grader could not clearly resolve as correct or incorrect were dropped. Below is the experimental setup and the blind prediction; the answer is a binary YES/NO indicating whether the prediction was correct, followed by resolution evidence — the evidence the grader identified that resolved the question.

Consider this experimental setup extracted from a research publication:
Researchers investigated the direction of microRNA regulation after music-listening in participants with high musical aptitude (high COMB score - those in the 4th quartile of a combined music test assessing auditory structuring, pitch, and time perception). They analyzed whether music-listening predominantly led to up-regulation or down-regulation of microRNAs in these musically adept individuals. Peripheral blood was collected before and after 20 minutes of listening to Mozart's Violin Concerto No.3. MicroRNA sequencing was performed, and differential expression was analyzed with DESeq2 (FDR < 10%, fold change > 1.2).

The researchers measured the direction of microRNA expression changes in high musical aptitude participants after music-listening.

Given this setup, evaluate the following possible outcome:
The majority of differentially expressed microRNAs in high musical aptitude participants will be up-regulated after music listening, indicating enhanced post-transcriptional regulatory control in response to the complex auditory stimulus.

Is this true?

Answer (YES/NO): YES